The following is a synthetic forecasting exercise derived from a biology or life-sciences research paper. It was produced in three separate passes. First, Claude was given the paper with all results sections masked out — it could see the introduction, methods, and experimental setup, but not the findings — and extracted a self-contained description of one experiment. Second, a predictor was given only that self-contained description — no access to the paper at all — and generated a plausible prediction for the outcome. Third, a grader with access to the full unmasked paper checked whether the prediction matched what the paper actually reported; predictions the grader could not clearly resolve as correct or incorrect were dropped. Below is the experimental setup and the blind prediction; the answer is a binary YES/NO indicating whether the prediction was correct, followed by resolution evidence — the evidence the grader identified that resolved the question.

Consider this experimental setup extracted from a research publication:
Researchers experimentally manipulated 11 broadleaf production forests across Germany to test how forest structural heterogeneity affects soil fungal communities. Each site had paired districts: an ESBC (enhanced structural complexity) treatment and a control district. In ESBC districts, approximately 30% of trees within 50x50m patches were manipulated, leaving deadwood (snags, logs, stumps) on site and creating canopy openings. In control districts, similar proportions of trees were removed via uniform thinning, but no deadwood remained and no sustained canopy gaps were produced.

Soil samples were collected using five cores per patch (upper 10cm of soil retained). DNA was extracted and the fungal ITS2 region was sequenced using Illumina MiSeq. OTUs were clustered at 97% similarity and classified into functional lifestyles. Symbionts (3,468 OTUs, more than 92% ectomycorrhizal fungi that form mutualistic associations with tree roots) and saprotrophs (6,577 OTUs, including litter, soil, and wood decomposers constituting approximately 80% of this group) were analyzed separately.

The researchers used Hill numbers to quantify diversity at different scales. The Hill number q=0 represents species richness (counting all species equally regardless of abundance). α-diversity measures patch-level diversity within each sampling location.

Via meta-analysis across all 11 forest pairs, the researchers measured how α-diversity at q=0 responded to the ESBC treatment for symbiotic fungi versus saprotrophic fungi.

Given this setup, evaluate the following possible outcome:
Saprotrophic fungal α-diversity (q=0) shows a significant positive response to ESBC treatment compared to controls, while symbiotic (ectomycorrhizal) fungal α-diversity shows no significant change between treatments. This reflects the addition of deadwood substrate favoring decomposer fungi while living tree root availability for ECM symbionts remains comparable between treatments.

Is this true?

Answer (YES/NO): NO